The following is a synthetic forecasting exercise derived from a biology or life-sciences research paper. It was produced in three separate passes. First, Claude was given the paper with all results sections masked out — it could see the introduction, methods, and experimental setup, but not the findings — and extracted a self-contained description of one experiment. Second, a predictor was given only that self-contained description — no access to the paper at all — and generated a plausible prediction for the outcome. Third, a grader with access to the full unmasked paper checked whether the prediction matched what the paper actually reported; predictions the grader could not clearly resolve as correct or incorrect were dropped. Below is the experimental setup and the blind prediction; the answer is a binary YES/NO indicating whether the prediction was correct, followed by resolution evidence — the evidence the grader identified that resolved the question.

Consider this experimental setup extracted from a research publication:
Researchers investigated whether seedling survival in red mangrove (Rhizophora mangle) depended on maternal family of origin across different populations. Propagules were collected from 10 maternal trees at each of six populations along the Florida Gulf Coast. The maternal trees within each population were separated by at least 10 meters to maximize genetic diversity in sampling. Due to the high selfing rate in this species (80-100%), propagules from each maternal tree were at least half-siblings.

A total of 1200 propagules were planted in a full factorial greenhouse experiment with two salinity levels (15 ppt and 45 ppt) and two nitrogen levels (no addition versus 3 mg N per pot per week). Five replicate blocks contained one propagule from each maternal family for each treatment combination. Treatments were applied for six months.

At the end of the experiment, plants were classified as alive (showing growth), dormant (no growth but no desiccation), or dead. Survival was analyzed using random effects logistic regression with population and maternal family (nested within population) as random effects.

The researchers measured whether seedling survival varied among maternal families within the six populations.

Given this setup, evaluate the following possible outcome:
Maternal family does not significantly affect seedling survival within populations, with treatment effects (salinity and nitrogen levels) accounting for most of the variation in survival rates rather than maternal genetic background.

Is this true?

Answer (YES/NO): NO